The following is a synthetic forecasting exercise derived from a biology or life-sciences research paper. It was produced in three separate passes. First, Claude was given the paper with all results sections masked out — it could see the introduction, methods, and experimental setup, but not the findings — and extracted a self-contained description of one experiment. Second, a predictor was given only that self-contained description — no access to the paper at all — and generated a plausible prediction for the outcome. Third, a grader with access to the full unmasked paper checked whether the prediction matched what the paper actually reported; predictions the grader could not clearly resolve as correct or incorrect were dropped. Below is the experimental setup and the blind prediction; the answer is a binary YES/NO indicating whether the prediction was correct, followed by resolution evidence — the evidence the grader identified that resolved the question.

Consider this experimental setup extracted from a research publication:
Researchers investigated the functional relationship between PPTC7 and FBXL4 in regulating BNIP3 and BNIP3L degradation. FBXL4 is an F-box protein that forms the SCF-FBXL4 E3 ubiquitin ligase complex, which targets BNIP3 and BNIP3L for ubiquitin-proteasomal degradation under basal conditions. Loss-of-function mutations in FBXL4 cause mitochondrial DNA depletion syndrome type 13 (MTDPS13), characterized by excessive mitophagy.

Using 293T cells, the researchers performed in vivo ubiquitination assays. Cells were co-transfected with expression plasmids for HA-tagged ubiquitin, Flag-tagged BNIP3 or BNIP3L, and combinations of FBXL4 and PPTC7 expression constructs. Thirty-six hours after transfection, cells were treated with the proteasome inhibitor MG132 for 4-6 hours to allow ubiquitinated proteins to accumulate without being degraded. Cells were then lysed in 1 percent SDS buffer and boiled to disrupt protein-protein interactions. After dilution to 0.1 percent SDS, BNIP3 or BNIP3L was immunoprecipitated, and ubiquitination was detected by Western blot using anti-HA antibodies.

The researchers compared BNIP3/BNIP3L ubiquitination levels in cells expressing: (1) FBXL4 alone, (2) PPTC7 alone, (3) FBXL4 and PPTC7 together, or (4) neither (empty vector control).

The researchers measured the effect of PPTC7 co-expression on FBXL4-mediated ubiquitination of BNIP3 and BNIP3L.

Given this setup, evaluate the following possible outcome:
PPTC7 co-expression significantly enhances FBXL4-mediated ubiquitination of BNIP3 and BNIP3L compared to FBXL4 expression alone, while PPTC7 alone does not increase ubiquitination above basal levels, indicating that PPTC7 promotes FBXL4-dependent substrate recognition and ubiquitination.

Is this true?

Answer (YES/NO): YES